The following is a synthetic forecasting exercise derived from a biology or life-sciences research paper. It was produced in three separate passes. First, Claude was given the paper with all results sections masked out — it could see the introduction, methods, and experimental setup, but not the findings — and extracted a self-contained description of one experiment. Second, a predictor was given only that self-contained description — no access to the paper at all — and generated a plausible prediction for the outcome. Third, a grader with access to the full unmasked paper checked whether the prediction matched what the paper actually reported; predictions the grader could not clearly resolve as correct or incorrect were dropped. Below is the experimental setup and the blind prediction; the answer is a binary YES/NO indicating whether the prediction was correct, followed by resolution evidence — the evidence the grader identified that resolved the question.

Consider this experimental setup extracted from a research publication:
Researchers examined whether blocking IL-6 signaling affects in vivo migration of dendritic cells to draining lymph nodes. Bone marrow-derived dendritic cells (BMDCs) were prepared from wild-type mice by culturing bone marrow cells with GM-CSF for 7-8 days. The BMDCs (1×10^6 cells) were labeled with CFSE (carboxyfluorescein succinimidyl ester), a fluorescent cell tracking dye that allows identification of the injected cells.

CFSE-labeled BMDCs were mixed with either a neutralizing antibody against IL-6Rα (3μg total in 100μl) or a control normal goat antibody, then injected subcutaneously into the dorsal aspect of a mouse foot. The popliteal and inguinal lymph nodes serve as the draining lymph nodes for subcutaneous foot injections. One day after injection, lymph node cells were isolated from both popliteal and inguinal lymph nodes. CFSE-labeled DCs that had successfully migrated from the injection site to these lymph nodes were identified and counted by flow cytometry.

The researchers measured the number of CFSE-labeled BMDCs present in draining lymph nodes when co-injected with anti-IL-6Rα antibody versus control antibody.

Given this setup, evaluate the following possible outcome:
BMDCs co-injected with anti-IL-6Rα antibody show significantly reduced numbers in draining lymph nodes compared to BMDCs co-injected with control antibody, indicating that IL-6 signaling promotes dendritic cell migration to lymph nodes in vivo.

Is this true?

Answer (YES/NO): YES